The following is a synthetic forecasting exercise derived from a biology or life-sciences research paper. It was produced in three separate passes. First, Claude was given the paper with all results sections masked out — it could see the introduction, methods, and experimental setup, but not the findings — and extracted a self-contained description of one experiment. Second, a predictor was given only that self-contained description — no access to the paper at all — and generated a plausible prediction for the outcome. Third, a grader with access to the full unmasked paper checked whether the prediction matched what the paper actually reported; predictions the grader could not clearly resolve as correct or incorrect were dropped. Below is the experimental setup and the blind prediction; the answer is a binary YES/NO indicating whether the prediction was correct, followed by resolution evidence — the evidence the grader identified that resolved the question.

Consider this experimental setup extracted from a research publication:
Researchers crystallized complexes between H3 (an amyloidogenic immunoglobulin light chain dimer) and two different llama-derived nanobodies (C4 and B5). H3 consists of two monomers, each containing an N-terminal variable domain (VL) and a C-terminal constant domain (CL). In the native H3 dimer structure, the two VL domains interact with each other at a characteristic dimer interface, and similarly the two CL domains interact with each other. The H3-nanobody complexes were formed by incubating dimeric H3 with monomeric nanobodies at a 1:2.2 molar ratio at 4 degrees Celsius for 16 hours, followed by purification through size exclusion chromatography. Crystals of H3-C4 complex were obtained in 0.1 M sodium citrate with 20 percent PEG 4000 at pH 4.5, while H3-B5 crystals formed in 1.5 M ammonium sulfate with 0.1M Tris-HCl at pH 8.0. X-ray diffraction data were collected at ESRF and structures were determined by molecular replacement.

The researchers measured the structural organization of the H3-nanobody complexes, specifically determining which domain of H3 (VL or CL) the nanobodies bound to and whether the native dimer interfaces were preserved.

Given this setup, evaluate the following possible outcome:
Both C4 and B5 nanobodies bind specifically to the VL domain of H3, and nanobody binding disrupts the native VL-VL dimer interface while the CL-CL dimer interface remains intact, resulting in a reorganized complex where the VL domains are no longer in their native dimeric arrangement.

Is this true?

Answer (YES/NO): YES